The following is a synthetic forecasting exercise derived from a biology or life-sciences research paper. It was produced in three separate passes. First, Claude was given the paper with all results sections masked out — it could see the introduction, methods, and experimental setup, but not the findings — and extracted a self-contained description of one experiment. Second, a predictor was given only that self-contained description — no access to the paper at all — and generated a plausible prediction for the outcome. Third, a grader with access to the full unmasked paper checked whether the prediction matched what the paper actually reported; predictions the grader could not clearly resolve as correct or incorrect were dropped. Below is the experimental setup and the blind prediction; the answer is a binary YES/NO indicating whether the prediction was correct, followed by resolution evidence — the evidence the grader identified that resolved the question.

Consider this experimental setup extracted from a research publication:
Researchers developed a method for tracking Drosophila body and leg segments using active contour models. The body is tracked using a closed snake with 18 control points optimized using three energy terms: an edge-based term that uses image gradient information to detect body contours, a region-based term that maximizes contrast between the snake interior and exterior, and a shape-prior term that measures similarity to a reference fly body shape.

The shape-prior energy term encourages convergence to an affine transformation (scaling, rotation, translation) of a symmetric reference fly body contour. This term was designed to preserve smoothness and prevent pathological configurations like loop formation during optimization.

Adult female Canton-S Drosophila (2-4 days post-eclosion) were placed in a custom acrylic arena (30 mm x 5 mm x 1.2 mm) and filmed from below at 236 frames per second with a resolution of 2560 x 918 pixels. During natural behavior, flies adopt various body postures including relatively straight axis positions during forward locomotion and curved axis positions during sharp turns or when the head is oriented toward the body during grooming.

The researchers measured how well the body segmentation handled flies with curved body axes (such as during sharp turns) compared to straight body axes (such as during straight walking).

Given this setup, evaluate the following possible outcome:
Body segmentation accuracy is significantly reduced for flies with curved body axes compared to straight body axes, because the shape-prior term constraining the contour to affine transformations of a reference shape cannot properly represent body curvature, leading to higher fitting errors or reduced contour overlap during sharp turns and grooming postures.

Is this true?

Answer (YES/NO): NO